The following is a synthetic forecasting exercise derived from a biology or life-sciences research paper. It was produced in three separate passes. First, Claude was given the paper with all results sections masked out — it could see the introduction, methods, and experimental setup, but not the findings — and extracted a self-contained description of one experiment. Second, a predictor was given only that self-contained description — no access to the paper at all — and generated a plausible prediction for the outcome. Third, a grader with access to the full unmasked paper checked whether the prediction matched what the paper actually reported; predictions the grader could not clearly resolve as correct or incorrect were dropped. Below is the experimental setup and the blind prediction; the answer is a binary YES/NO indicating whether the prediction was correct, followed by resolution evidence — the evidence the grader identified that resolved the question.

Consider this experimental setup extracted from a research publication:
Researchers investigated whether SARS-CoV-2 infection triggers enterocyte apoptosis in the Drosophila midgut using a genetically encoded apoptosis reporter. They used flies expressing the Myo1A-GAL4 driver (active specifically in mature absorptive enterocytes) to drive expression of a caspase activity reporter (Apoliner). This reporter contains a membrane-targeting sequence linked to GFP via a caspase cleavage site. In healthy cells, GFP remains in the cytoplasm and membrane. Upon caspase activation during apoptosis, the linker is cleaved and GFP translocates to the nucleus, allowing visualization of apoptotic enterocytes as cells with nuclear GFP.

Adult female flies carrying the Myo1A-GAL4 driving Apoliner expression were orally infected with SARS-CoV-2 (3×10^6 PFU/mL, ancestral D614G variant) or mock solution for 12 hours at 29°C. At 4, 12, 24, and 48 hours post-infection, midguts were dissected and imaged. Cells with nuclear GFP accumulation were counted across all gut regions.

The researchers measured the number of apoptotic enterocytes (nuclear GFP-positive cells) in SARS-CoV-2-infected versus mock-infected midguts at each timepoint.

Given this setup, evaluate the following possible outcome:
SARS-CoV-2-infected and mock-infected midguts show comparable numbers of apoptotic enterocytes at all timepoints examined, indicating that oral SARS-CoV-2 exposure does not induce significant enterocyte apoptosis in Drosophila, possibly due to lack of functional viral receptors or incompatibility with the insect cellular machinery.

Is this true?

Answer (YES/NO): NO